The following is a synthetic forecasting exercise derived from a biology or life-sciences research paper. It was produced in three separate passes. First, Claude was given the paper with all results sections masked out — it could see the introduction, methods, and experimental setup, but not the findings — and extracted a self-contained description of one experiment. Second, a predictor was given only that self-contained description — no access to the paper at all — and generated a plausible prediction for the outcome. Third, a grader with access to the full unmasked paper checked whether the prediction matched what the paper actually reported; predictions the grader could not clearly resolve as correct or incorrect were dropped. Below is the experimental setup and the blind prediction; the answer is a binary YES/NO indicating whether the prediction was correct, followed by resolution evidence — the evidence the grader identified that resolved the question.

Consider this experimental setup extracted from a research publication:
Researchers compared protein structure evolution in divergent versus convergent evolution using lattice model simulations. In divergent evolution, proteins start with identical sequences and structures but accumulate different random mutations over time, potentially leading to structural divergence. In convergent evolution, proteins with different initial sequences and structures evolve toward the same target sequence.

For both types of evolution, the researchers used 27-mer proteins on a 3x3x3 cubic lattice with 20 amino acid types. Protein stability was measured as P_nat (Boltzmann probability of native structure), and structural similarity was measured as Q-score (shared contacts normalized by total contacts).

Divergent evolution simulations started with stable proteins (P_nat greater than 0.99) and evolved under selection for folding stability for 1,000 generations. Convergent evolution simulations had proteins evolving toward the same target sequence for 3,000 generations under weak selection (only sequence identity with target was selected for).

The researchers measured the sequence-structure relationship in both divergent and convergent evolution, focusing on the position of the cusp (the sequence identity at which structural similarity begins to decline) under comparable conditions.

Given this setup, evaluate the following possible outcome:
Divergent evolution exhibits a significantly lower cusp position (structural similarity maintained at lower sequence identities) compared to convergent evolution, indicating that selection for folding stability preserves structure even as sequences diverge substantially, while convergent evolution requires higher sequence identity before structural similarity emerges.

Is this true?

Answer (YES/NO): YES